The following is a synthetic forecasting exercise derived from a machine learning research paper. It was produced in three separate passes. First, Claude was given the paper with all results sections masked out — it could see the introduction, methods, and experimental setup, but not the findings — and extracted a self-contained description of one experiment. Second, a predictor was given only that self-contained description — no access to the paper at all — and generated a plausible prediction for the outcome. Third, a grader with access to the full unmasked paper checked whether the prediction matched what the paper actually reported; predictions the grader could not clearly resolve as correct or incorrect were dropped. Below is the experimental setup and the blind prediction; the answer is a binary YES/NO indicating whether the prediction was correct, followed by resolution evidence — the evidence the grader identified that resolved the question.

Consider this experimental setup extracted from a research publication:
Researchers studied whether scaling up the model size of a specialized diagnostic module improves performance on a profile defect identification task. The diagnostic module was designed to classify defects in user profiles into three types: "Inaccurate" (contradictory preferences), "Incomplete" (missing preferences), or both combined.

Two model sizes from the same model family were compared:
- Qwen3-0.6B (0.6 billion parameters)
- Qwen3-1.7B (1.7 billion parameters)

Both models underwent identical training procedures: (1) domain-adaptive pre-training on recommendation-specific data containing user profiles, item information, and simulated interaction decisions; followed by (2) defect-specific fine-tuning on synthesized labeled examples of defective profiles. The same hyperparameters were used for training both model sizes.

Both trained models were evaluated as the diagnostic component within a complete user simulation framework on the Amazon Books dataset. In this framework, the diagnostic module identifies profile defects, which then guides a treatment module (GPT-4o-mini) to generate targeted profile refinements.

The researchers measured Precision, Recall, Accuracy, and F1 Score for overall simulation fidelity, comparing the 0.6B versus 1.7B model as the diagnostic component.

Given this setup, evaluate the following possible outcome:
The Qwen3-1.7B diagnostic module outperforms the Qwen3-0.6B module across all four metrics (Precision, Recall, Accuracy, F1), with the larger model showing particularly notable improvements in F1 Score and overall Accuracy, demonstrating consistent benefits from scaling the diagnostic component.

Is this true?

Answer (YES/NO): NO